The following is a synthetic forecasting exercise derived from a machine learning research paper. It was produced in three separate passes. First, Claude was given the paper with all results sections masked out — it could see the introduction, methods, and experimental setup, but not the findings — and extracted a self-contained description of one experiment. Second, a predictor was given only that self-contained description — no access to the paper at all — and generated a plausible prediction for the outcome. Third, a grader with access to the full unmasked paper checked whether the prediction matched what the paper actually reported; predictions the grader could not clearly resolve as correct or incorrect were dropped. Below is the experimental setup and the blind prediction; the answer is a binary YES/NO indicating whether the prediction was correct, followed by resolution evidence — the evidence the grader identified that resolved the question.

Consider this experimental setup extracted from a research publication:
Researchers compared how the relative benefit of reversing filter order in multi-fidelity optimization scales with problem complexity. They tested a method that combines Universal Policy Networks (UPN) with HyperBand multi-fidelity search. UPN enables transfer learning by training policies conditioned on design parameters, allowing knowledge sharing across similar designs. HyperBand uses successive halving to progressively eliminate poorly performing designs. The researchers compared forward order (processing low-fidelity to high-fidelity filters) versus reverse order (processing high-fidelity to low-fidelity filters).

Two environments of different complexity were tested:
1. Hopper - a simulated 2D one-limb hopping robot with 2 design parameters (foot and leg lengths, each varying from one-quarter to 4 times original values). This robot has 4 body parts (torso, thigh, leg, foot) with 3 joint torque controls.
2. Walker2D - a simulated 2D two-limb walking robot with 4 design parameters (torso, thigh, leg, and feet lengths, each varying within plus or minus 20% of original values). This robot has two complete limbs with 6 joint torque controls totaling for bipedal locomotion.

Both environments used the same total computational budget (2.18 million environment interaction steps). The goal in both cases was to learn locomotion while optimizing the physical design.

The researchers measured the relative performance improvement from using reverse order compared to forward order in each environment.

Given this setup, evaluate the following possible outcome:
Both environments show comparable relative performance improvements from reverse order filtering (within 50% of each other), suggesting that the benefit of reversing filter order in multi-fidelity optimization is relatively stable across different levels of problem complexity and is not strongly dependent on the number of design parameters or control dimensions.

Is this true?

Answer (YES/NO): NO